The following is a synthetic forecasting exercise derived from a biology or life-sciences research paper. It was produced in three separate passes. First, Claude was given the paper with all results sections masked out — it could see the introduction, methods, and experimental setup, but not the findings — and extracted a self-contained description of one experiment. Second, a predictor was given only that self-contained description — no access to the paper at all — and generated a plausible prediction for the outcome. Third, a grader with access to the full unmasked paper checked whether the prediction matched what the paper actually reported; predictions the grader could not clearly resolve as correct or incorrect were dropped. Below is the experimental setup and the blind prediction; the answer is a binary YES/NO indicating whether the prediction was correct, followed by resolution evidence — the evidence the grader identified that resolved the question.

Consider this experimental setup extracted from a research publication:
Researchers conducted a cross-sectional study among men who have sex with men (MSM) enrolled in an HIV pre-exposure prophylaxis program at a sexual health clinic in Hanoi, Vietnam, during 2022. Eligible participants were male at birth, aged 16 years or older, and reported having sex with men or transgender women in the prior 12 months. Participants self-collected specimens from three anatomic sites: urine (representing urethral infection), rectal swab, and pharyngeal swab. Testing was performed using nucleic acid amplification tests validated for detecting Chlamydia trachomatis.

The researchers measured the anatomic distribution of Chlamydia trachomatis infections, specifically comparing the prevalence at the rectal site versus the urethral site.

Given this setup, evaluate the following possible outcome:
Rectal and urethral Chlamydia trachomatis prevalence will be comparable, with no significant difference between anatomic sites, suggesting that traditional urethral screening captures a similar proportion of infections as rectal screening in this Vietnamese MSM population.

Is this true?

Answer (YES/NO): NO